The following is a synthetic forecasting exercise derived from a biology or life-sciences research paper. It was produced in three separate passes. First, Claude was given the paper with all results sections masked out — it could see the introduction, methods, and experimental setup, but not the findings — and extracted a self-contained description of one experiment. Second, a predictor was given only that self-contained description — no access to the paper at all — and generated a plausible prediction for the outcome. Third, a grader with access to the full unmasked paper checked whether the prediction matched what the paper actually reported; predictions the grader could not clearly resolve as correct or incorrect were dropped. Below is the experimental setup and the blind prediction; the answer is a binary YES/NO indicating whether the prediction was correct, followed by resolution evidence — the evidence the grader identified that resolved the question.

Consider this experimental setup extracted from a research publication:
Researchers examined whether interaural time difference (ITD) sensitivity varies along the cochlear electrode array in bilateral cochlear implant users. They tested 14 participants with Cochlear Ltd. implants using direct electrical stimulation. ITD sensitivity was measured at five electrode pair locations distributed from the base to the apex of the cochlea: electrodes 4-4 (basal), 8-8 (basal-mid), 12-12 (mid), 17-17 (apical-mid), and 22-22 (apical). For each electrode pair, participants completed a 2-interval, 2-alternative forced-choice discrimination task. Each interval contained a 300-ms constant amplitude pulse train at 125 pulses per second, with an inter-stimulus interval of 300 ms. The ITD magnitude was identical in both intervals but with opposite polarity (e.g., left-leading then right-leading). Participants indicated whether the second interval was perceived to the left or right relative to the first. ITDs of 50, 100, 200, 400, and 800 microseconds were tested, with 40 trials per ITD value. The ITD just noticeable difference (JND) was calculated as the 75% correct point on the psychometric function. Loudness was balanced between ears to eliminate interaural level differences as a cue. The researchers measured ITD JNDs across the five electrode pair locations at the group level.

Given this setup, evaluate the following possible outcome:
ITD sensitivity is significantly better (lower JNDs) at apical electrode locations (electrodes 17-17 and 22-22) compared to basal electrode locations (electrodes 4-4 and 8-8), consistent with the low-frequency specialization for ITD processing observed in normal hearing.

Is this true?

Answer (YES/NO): NO